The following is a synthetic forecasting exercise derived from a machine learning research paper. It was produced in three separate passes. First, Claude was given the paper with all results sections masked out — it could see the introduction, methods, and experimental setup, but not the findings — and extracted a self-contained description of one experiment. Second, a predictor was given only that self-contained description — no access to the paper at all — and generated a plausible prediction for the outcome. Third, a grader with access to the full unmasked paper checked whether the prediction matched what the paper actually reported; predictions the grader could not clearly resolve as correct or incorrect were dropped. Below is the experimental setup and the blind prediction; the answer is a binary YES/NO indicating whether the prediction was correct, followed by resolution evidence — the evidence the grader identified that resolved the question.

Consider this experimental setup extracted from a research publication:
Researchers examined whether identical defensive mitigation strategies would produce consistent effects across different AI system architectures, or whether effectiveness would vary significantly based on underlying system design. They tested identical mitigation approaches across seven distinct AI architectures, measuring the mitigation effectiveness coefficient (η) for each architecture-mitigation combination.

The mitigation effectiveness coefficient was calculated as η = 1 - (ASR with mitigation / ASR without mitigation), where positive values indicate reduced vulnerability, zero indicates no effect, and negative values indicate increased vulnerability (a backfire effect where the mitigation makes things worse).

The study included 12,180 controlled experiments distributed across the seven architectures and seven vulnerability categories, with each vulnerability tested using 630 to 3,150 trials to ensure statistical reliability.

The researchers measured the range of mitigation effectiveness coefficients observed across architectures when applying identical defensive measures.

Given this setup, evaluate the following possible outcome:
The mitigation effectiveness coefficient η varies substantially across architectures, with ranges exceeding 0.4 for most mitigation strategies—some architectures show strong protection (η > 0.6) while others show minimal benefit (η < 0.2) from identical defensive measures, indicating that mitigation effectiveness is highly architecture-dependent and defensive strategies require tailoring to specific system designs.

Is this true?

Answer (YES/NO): NO